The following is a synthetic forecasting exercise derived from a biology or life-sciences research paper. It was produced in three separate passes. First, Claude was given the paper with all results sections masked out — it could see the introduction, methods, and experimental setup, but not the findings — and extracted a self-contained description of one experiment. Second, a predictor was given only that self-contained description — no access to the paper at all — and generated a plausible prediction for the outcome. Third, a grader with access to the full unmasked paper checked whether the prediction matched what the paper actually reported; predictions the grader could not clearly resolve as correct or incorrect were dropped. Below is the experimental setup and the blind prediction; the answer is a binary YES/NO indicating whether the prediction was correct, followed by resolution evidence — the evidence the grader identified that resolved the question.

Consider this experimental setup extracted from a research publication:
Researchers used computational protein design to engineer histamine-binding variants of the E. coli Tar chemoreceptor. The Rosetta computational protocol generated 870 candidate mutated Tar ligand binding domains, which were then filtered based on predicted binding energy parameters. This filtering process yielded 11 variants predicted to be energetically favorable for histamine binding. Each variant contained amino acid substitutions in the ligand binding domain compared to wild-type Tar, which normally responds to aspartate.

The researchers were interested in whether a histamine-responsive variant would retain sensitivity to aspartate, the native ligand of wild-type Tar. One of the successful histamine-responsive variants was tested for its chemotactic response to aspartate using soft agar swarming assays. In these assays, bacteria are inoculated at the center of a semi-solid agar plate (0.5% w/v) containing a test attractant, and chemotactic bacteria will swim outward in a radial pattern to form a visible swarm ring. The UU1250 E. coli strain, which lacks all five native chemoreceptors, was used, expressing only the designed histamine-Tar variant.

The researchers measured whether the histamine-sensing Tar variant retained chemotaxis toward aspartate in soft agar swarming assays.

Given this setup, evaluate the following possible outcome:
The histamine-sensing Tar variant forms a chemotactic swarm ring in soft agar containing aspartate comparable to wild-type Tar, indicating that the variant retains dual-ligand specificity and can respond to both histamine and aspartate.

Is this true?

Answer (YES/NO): NO